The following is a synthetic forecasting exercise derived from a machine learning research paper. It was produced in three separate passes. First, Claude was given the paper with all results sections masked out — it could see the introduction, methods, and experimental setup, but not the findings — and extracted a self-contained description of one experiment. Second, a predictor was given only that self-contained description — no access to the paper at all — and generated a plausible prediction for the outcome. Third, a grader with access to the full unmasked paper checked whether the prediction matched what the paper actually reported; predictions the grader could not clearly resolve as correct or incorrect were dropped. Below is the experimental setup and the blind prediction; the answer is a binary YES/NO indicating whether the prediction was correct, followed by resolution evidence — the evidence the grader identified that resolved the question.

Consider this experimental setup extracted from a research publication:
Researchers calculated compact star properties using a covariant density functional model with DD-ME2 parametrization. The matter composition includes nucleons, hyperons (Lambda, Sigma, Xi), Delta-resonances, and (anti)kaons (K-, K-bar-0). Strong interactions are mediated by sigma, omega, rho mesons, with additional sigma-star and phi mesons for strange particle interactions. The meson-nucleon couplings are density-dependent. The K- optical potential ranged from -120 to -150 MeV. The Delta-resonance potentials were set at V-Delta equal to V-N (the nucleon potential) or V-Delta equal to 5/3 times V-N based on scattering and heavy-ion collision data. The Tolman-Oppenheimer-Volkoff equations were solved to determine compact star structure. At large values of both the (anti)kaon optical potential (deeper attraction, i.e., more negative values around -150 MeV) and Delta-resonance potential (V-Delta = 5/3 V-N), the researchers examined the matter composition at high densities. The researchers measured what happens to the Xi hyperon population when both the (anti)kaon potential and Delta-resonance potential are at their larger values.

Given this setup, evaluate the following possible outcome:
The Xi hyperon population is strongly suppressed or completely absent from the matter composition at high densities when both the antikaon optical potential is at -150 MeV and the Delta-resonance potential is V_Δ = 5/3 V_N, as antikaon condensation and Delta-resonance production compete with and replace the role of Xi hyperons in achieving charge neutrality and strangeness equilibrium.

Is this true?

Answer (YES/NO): YES